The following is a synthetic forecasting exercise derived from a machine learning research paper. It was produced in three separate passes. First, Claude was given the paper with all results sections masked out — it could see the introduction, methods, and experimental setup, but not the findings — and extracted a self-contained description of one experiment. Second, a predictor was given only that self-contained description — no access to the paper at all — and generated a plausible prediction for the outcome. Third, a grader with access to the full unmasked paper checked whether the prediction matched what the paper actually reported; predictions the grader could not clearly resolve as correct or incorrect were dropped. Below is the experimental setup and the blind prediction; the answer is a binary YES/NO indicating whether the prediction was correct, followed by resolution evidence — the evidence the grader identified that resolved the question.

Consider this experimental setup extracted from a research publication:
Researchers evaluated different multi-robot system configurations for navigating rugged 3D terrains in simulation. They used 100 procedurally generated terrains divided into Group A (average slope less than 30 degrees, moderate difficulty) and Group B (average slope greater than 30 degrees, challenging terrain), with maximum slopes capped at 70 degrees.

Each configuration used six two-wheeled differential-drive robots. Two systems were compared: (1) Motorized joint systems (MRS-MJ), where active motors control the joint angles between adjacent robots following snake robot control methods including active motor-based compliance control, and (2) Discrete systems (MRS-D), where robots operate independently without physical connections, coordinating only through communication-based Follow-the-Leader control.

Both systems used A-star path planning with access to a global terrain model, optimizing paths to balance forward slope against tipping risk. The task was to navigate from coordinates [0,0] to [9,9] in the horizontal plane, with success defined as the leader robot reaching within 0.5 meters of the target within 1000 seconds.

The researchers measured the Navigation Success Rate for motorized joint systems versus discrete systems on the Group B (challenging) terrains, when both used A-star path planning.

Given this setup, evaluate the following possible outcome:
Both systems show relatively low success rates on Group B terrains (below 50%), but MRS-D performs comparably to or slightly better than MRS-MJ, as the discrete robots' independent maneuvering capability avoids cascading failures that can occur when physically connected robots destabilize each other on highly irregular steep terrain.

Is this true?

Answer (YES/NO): NO